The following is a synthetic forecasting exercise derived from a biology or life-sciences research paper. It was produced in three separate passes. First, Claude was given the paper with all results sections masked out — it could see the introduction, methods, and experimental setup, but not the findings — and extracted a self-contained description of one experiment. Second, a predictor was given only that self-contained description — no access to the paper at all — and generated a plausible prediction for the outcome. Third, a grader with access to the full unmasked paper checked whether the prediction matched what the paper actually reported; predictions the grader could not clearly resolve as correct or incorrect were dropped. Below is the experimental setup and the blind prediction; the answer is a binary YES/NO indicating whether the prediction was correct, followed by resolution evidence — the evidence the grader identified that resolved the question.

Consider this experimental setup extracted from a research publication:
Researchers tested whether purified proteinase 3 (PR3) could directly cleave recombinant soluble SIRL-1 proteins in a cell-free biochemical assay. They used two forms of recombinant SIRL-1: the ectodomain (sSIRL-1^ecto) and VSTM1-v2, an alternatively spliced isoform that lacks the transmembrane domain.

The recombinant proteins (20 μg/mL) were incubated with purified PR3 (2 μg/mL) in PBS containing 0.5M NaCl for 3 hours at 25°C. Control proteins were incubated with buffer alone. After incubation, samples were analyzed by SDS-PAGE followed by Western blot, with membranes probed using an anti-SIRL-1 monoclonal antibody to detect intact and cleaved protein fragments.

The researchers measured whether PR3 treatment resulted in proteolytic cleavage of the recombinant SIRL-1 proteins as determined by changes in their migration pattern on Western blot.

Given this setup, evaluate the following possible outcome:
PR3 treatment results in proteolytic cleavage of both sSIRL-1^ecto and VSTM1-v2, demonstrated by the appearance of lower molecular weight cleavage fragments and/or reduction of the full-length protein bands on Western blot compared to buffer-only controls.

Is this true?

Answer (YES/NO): YES